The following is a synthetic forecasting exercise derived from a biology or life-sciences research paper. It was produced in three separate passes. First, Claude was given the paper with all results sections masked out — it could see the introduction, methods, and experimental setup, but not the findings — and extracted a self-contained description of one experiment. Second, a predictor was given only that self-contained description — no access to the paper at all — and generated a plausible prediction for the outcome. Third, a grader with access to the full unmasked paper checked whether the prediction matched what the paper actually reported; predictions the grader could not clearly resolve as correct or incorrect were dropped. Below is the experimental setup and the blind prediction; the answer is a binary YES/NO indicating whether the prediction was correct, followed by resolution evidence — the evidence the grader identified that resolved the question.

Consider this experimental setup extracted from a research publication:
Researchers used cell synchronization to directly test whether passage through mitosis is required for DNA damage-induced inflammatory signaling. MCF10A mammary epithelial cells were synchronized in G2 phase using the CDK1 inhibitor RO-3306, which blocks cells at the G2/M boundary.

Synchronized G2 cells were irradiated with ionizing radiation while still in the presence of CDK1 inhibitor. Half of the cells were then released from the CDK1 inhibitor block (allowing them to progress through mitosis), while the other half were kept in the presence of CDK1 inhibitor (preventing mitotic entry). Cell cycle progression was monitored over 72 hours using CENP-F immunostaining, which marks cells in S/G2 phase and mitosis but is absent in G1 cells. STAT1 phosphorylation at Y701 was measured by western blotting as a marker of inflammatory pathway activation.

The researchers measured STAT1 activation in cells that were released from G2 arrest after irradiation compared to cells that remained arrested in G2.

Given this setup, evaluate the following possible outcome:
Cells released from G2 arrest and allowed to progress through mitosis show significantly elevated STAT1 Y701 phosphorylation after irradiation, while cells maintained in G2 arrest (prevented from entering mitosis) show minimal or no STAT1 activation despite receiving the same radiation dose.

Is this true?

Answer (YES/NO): YES